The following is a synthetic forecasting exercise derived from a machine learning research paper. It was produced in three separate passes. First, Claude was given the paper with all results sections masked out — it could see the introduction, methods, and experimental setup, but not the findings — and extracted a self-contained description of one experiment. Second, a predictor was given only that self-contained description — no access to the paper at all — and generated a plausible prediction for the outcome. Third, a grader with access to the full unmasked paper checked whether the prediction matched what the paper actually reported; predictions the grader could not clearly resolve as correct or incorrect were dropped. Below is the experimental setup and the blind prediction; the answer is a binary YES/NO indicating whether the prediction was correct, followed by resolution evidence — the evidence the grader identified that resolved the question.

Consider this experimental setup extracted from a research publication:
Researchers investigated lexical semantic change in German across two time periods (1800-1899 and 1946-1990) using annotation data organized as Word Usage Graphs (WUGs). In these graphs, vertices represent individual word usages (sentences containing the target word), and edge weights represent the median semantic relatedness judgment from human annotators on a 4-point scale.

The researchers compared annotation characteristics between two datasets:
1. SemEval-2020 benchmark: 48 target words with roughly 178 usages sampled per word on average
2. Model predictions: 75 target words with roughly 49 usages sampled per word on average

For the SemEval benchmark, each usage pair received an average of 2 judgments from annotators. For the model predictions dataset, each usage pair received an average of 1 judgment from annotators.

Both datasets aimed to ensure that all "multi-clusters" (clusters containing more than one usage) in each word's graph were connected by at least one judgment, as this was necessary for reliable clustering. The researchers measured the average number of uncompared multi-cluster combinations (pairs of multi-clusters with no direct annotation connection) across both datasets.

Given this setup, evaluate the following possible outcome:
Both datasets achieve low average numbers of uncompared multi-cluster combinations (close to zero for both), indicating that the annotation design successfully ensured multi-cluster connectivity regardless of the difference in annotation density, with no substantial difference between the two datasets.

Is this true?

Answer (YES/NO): YES